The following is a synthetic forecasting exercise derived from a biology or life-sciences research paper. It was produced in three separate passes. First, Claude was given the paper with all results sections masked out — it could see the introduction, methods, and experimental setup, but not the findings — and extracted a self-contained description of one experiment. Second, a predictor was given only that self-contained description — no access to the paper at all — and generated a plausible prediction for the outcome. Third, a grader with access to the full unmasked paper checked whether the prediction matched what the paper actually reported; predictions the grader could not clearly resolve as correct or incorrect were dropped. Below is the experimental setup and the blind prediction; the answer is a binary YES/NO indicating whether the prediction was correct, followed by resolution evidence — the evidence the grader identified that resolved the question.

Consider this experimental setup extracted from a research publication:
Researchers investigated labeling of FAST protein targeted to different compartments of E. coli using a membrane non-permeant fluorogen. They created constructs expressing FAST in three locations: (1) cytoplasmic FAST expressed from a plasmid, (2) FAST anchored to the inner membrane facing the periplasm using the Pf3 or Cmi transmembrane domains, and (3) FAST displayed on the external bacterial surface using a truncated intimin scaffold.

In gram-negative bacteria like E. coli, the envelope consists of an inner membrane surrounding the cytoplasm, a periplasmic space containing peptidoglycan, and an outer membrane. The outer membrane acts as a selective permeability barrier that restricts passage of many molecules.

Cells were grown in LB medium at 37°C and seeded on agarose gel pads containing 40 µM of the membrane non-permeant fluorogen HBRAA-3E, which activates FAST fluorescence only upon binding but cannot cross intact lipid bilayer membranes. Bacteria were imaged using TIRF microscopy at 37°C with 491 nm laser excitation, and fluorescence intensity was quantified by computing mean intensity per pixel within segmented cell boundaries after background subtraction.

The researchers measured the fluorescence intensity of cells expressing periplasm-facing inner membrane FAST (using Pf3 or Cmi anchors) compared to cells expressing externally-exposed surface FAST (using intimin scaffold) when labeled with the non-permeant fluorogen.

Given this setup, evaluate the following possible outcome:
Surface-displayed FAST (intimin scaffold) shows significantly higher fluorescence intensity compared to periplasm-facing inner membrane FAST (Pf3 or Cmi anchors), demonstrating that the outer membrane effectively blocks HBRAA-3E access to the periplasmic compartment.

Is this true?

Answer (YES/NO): NO